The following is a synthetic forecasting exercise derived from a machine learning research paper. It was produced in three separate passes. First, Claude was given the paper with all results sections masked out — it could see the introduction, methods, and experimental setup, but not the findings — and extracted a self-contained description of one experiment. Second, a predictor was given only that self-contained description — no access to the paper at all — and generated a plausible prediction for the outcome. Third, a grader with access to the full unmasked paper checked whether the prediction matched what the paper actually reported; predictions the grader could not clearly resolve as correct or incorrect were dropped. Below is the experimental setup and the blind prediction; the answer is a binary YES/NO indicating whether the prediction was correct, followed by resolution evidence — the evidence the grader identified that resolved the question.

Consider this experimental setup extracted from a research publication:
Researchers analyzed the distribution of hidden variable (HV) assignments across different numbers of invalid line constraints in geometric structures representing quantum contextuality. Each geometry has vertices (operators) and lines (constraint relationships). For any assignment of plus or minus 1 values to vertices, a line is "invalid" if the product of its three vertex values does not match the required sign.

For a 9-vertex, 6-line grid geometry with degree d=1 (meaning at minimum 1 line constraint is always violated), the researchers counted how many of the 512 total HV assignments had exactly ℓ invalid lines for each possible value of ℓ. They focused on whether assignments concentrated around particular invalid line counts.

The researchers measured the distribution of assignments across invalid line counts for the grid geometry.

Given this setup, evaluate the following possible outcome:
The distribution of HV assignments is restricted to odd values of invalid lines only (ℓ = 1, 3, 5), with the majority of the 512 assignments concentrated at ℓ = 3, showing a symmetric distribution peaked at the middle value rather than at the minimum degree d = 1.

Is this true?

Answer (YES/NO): YES